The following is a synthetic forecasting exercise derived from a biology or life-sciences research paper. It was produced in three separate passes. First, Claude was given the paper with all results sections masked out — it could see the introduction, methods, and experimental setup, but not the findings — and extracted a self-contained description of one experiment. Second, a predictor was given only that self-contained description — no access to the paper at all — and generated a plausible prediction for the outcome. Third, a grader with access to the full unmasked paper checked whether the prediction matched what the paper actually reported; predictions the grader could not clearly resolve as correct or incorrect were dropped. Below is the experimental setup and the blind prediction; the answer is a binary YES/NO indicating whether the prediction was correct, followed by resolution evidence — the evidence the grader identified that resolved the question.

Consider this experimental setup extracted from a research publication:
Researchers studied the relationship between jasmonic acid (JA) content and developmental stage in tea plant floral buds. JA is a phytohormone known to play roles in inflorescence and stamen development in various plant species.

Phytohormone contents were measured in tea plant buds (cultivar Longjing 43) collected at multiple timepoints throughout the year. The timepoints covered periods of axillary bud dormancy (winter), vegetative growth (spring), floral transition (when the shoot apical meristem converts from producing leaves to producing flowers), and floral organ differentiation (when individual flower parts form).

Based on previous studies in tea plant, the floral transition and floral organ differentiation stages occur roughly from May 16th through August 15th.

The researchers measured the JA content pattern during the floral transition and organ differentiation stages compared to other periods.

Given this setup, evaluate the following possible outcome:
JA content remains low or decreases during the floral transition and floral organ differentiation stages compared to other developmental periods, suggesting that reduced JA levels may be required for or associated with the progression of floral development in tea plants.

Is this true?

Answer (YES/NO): NO